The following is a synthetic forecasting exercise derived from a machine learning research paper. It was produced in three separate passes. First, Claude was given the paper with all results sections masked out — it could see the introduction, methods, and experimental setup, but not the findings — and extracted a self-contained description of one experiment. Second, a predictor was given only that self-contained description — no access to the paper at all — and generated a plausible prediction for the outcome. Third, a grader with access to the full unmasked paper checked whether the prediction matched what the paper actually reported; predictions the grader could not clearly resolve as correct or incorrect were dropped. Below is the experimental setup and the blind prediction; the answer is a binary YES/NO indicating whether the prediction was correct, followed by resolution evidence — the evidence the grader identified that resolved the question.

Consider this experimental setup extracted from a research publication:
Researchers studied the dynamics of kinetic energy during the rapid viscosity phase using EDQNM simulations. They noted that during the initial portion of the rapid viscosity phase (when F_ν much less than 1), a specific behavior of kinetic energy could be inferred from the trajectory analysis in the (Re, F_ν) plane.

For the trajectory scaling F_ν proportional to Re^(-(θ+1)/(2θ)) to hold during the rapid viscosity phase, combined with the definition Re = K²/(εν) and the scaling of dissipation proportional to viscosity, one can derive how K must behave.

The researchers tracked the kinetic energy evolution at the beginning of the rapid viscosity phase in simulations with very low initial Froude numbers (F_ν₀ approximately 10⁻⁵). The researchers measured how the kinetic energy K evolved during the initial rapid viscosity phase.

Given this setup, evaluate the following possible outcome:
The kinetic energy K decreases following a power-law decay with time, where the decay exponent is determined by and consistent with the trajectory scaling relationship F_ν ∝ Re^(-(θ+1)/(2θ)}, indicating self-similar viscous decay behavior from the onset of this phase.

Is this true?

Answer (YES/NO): NO